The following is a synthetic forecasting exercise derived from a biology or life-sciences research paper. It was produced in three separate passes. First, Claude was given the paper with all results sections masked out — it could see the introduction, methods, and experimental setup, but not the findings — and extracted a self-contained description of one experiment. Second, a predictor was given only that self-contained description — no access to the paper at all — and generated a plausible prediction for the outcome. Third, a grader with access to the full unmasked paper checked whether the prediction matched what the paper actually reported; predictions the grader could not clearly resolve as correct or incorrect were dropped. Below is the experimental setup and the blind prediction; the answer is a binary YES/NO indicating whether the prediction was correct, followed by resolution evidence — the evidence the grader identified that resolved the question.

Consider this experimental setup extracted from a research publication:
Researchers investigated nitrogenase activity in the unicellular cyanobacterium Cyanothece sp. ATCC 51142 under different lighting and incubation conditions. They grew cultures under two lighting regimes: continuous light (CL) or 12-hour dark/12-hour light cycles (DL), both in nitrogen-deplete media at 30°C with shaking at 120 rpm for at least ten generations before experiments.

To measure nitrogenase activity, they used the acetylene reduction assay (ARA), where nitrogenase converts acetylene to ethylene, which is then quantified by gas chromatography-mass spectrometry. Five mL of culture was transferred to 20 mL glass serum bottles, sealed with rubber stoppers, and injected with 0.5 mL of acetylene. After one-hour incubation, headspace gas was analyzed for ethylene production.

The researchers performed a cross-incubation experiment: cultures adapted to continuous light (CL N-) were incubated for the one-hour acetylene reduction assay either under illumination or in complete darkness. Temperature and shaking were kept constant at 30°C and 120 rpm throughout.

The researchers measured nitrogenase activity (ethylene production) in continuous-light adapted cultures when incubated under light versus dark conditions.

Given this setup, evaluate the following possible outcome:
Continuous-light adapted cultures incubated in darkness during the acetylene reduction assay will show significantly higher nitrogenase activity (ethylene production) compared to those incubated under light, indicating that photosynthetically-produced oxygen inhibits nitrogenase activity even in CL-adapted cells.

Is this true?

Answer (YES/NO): NO